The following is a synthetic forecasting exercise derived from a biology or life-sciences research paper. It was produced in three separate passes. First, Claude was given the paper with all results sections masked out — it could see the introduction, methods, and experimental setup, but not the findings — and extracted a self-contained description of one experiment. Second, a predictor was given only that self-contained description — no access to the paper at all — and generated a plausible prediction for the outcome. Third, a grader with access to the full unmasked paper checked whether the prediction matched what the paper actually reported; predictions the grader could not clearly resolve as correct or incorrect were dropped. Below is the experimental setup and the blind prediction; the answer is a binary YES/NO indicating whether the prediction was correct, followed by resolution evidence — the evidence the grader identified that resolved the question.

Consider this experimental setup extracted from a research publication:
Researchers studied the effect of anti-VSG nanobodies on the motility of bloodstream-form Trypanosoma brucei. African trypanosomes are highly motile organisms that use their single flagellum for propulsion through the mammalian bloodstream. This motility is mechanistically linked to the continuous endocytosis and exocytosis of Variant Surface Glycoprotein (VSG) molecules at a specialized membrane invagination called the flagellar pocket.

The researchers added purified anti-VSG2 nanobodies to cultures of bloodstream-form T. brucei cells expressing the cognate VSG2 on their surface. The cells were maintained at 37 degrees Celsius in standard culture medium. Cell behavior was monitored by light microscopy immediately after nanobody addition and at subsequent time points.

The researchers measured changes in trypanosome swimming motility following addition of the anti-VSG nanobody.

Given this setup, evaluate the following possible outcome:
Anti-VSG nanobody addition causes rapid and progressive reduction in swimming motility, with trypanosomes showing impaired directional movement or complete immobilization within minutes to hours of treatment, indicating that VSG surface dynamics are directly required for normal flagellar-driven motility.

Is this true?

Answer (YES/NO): YES